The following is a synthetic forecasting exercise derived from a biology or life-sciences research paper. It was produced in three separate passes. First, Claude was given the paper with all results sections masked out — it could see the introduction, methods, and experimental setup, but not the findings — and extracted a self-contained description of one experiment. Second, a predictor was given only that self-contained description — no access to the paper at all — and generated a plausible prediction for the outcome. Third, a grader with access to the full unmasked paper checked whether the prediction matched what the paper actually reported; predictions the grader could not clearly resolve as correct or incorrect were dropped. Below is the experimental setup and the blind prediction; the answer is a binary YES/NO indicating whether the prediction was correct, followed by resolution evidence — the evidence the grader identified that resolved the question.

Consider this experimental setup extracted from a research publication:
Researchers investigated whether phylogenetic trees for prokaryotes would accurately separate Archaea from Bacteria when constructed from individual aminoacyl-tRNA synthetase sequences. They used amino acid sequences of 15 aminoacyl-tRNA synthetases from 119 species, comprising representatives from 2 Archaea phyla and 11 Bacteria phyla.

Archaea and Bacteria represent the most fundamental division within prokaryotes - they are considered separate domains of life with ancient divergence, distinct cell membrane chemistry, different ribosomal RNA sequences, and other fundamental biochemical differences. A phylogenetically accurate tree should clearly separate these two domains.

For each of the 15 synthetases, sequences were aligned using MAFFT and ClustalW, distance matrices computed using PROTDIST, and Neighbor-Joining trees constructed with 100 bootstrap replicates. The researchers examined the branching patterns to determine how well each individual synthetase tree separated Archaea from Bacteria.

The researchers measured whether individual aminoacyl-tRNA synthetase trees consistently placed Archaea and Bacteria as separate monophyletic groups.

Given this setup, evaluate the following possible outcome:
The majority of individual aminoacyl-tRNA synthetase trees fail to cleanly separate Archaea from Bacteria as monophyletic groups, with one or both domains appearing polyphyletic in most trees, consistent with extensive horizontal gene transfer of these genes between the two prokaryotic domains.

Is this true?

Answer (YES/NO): YES